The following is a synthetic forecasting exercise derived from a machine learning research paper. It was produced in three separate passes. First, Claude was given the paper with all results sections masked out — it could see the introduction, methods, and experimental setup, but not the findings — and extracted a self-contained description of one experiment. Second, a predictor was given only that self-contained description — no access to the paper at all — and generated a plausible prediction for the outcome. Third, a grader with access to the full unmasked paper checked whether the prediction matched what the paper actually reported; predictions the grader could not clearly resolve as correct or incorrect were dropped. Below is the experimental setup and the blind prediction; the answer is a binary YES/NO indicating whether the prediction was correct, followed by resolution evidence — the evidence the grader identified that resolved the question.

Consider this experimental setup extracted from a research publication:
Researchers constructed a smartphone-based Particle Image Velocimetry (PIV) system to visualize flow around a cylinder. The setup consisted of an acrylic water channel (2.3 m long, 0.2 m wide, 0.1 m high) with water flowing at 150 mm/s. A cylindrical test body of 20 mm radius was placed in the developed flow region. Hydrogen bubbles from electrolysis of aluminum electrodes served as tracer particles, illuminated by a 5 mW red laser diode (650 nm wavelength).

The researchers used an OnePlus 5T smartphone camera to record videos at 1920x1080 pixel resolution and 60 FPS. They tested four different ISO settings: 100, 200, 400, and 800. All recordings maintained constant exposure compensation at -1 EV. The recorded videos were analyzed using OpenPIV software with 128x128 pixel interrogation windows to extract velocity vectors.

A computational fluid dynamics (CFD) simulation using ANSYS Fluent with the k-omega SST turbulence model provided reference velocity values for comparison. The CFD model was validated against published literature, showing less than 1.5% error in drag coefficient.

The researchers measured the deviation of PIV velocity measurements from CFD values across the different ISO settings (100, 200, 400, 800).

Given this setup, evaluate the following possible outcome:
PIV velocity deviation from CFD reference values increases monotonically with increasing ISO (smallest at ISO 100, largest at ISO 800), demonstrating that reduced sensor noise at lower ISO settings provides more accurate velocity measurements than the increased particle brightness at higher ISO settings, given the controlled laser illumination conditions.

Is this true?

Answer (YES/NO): NO